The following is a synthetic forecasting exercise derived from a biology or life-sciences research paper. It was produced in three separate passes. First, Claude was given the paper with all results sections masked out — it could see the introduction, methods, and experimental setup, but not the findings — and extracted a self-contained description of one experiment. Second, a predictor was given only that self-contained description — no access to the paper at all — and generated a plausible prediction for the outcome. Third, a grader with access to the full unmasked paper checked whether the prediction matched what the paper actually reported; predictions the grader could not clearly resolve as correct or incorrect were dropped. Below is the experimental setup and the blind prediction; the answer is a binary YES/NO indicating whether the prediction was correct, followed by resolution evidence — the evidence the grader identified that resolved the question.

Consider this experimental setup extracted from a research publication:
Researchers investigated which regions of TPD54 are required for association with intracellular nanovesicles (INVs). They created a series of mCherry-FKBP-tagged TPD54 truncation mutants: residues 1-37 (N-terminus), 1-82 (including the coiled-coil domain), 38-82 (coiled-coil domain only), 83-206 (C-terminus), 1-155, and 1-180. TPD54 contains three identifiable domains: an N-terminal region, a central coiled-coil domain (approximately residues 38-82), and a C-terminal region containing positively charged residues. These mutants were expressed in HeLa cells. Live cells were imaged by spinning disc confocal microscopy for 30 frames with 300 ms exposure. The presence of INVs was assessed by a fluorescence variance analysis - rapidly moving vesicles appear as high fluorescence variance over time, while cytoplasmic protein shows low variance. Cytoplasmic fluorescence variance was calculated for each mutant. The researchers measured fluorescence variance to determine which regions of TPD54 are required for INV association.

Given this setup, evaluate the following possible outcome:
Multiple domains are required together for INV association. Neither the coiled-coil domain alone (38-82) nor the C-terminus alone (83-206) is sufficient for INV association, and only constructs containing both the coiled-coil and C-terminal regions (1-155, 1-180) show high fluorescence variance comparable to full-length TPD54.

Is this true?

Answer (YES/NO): NO